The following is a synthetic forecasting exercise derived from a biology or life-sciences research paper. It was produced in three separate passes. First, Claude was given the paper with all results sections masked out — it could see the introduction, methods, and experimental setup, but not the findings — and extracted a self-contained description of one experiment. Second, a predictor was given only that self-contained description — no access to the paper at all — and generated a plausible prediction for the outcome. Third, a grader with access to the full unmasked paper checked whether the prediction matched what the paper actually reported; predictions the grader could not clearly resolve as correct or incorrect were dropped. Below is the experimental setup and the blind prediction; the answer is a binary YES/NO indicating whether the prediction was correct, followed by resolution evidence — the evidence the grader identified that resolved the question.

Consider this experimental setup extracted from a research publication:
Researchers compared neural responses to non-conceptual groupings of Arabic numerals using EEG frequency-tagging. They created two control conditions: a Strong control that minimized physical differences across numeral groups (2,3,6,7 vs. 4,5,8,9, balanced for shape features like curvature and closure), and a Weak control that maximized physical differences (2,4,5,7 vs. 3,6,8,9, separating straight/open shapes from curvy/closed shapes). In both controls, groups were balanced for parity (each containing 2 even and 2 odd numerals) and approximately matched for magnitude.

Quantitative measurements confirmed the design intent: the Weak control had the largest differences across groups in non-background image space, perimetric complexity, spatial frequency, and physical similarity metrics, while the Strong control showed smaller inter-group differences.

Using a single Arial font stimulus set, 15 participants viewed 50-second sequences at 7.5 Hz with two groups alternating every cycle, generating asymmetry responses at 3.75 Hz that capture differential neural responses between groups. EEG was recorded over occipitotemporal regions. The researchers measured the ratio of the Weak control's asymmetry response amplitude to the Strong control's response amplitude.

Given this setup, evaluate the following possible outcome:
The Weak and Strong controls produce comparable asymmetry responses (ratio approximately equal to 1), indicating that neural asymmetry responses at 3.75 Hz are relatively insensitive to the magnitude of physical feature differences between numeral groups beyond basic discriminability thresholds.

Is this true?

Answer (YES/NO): NO